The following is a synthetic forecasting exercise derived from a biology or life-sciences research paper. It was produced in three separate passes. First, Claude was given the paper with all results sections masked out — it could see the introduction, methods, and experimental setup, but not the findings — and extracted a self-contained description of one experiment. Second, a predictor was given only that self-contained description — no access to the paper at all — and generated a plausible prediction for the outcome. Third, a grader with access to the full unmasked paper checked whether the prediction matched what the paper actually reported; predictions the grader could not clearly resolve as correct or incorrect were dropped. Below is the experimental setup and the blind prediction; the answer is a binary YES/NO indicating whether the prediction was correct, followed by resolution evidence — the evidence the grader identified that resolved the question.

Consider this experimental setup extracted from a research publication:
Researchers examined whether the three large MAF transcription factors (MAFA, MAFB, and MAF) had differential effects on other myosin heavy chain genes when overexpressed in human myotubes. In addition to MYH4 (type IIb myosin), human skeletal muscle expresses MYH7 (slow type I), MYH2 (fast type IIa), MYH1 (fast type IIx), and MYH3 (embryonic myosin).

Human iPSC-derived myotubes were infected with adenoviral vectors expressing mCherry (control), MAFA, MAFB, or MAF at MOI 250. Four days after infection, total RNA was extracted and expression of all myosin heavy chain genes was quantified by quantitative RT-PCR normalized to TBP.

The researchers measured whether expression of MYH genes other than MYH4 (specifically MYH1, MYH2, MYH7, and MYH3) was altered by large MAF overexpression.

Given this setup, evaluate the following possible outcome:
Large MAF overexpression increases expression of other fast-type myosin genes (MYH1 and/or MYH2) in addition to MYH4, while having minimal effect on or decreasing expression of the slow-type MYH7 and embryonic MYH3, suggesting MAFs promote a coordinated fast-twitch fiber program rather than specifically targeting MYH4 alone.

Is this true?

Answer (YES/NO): NO